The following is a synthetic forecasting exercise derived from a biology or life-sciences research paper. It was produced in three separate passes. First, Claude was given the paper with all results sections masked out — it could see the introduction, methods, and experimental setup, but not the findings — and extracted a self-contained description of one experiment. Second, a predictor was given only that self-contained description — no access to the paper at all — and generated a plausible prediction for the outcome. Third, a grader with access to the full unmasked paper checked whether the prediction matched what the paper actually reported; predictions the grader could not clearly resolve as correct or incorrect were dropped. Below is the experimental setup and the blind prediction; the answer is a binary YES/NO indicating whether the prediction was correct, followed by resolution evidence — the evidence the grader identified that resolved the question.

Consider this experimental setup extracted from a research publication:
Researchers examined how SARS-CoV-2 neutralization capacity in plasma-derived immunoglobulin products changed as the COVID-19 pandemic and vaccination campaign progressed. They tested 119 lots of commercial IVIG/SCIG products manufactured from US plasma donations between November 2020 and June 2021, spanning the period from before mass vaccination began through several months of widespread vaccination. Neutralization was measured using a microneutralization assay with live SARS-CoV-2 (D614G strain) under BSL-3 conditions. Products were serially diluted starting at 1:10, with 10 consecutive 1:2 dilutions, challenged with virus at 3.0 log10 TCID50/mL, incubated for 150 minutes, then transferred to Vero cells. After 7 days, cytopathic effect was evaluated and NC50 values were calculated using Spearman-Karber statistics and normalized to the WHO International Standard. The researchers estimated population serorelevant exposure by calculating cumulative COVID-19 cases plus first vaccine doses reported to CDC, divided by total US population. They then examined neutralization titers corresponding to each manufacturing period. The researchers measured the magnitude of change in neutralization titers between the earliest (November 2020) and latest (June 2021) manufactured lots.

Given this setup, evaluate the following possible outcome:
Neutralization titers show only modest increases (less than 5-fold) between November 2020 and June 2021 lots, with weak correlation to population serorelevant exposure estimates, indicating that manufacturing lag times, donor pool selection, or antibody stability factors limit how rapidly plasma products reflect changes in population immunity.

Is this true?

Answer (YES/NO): NO